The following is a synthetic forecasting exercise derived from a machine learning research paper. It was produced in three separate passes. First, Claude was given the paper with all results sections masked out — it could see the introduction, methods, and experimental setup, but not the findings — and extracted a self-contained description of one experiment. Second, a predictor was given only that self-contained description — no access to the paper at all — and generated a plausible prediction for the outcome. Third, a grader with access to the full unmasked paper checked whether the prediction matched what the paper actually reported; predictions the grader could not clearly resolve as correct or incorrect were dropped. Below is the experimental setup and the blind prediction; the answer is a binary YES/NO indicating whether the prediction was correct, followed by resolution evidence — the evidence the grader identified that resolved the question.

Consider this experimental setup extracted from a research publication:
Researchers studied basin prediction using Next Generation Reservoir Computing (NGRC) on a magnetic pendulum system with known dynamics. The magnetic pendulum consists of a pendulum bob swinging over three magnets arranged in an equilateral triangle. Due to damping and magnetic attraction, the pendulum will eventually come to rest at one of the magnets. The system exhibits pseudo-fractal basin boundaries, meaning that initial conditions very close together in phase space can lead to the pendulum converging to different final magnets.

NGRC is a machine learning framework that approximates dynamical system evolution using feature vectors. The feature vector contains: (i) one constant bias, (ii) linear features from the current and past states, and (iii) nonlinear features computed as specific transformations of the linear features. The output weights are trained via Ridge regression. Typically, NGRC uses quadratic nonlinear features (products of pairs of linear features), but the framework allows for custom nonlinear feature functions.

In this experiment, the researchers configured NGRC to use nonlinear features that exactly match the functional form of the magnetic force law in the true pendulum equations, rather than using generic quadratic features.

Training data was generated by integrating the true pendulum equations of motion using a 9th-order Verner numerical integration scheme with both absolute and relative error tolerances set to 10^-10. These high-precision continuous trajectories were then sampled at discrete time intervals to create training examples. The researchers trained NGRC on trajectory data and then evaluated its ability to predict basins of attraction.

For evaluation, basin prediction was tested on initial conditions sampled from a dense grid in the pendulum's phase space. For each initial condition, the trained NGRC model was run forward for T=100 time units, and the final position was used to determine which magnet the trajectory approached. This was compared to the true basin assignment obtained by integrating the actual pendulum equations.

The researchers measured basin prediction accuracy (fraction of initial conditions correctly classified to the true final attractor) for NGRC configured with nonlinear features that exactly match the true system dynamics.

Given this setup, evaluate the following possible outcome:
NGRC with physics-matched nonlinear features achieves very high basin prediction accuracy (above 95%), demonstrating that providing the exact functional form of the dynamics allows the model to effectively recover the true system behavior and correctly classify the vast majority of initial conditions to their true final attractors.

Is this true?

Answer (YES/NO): YES